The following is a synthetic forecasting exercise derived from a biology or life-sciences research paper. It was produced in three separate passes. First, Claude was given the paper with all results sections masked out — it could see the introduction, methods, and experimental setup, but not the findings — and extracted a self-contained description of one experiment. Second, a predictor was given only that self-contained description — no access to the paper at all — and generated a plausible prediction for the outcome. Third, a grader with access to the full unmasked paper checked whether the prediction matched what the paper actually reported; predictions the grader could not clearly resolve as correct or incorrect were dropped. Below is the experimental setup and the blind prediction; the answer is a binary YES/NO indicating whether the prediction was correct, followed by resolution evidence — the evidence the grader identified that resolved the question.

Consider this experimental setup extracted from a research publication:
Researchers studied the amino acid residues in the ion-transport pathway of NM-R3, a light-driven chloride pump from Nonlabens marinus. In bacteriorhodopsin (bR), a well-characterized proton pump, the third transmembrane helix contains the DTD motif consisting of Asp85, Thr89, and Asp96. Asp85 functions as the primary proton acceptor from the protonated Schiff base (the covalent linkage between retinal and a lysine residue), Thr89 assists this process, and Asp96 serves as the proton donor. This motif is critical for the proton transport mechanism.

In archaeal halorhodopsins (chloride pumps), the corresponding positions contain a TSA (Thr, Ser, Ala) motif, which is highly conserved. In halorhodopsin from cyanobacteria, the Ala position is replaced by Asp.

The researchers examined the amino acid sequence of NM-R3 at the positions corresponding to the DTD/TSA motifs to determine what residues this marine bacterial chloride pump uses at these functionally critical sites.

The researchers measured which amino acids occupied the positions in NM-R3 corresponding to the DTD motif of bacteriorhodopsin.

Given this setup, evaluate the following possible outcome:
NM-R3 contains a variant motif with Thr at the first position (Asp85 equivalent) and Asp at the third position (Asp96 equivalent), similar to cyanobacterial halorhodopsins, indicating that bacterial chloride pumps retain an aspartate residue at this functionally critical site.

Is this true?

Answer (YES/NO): NO